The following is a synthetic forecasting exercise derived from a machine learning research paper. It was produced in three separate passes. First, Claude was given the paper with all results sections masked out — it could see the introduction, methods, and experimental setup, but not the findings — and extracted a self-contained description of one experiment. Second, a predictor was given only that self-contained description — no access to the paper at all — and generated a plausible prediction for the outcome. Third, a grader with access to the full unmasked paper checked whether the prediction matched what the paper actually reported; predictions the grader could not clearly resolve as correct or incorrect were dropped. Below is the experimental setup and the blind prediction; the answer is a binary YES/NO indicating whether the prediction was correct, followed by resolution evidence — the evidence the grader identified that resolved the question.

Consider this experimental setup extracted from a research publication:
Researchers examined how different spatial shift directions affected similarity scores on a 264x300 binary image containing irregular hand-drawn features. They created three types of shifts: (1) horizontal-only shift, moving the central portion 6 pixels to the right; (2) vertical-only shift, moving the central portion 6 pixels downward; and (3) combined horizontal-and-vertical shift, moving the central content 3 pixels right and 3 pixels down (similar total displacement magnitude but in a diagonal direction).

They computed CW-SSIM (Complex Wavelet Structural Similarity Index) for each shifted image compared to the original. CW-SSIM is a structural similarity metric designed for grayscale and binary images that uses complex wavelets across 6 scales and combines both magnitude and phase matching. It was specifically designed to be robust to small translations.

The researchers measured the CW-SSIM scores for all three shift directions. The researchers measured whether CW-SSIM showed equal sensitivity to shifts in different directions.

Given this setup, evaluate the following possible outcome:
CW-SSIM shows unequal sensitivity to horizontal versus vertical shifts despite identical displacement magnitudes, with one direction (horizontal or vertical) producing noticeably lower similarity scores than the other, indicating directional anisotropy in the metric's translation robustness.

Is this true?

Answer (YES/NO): YES